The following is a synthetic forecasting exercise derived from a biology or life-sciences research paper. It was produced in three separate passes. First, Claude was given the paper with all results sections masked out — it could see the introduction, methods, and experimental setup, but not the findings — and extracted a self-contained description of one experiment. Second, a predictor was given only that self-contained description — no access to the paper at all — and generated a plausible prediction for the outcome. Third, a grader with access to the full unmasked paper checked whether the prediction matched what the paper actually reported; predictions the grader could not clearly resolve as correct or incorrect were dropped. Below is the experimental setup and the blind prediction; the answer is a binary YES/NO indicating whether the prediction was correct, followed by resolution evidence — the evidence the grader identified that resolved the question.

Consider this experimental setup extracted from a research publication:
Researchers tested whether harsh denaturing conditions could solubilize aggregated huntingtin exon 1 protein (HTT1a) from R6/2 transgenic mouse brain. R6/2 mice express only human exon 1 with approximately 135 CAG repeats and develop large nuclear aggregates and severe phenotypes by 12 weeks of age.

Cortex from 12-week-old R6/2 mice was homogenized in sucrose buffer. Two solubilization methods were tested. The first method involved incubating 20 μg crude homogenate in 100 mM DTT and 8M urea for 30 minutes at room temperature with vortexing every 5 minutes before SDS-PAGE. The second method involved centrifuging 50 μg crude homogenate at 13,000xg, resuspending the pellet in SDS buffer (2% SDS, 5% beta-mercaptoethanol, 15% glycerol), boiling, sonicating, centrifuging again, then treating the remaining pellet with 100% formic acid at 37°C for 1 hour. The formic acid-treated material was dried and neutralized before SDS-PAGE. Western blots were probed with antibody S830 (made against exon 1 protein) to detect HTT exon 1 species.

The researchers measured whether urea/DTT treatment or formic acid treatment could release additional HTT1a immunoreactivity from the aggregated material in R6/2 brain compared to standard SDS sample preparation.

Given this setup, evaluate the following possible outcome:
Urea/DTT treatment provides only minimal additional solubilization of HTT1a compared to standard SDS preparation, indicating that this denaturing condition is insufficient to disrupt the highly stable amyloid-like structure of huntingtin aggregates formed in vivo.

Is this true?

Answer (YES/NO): NO